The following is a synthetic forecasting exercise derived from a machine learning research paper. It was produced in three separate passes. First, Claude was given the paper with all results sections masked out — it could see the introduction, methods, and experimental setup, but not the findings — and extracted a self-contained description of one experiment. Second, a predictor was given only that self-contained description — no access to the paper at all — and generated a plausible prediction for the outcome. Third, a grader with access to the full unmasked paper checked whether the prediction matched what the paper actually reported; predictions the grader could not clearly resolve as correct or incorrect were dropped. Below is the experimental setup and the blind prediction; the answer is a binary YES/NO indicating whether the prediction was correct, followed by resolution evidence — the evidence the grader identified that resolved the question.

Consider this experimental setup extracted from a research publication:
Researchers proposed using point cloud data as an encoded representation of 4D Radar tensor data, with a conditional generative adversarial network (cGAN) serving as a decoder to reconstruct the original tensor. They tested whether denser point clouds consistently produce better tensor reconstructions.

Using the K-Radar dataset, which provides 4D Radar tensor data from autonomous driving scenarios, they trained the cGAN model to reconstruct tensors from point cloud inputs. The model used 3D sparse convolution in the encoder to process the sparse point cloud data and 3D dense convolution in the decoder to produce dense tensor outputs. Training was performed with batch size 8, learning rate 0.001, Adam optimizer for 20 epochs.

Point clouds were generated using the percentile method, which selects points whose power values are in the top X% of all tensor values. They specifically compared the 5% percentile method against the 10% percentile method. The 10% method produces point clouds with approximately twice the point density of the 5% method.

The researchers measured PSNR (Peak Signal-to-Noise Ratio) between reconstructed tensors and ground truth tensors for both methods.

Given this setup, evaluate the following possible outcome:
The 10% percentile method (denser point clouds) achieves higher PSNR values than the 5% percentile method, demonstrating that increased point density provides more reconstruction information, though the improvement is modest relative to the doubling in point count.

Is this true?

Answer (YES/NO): NO